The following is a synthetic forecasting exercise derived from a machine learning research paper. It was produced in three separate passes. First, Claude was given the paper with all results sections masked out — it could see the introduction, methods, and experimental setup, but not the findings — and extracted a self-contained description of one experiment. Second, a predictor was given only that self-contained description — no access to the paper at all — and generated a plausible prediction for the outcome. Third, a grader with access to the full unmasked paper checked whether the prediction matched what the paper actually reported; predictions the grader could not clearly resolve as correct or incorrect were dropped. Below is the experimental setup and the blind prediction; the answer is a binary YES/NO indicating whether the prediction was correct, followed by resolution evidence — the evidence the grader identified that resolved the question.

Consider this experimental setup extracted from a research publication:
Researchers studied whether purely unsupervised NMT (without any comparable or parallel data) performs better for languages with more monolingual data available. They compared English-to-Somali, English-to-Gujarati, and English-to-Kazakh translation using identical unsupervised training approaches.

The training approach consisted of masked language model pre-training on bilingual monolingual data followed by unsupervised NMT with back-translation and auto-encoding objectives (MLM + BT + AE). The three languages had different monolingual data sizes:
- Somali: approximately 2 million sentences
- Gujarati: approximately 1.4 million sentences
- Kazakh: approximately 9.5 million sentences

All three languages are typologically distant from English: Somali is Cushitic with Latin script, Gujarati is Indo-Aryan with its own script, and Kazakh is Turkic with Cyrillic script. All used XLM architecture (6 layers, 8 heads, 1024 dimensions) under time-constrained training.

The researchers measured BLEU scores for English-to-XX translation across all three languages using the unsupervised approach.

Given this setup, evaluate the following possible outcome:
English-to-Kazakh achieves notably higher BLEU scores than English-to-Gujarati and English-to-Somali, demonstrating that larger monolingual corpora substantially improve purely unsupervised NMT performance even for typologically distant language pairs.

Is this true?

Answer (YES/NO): NO